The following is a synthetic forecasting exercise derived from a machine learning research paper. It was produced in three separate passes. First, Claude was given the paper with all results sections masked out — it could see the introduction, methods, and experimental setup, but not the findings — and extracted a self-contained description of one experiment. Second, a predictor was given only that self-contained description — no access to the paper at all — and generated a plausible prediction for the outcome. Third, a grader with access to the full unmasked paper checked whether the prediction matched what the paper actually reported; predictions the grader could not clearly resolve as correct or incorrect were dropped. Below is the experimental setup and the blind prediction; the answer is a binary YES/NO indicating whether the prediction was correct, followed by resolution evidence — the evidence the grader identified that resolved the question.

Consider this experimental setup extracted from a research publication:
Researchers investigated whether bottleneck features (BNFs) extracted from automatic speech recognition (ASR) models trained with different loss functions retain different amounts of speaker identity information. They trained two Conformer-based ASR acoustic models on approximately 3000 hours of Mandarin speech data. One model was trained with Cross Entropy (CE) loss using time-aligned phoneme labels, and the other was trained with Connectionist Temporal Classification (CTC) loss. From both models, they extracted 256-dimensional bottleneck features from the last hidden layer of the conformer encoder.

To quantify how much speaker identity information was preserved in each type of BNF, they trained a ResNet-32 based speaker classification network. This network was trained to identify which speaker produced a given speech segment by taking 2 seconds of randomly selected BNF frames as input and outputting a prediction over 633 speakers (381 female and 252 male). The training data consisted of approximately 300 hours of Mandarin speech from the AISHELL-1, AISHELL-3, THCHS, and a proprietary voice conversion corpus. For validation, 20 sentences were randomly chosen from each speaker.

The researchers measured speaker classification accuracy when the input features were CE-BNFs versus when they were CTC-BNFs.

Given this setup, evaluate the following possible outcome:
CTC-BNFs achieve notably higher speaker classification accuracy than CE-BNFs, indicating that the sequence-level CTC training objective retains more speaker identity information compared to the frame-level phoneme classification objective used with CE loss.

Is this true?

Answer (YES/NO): NO